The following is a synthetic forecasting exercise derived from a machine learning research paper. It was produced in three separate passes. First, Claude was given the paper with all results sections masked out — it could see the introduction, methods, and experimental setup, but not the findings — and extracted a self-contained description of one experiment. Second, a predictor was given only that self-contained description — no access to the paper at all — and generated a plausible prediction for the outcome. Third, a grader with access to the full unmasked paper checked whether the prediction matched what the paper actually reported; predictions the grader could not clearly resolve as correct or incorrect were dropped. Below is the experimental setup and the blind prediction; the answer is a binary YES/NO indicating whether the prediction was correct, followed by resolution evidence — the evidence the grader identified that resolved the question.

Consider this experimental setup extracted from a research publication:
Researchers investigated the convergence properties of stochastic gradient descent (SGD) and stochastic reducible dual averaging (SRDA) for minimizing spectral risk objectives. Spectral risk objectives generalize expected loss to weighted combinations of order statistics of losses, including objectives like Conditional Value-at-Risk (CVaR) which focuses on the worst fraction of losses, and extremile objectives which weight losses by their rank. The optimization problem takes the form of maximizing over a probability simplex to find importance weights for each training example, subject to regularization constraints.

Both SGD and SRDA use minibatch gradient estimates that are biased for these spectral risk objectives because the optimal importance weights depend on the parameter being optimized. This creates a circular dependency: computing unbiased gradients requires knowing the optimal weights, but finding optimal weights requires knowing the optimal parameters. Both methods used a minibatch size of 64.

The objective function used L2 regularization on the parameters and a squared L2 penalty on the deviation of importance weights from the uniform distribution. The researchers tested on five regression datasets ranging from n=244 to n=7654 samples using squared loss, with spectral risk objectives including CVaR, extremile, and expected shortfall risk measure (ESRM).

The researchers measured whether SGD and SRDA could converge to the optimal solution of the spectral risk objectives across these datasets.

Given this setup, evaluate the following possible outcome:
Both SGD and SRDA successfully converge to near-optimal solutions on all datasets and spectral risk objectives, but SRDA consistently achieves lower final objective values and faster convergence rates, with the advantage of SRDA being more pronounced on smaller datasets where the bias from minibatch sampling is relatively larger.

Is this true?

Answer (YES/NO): NO